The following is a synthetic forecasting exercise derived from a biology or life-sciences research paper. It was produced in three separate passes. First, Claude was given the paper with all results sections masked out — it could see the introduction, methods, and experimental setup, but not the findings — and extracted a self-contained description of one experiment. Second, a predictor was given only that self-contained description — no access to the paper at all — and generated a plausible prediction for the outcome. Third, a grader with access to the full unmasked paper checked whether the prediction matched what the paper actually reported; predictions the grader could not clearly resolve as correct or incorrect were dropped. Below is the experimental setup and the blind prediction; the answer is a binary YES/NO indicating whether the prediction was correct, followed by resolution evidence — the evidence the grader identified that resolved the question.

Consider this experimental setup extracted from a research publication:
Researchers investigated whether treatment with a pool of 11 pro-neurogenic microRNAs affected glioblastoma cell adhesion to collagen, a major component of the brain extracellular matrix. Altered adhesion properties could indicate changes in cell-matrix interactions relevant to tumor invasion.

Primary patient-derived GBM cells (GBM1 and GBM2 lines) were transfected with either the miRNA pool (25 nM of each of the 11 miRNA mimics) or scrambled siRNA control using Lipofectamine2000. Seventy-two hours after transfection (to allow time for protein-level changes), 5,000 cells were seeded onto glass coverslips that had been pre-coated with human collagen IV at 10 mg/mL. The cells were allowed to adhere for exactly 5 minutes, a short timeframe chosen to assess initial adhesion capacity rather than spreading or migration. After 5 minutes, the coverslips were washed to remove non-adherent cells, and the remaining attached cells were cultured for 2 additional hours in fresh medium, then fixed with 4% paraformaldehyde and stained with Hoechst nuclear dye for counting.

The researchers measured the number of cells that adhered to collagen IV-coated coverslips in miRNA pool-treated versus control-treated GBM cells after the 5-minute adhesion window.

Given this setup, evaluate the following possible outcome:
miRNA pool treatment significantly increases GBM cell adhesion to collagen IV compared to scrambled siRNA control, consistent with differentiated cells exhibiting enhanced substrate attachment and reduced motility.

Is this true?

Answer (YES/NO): NO